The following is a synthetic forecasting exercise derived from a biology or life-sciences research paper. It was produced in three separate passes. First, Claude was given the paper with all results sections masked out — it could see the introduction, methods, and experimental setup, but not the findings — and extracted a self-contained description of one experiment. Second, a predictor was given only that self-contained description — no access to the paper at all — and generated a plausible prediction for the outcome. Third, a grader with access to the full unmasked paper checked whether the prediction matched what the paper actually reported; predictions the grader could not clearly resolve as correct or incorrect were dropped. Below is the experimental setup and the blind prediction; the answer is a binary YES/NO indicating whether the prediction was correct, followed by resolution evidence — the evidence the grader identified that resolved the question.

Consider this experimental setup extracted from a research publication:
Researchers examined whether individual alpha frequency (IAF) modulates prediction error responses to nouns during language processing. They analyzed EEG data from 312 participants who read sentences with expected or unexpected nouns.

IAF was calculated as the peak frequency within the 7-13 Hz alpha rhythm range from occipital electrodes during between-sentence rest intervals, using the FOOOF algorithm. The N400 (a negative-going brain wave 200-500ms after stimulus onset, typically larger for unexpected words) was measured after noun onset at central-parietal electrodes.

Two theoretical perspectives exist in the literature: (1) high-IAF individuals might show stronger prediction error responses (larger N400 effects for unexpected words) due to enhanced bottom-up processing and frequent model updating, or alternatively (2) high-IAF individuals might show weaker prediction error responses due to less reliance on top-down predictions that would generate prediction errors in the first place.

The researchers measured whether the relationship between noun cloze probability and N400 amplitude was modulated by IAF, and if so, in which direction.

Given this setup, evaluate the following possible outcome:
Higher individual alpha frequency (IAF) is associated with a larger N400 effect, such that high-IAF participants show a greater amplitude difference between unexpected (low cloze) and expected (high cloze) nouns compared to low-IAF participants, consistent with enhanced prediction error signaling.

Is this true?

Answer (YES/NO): NO